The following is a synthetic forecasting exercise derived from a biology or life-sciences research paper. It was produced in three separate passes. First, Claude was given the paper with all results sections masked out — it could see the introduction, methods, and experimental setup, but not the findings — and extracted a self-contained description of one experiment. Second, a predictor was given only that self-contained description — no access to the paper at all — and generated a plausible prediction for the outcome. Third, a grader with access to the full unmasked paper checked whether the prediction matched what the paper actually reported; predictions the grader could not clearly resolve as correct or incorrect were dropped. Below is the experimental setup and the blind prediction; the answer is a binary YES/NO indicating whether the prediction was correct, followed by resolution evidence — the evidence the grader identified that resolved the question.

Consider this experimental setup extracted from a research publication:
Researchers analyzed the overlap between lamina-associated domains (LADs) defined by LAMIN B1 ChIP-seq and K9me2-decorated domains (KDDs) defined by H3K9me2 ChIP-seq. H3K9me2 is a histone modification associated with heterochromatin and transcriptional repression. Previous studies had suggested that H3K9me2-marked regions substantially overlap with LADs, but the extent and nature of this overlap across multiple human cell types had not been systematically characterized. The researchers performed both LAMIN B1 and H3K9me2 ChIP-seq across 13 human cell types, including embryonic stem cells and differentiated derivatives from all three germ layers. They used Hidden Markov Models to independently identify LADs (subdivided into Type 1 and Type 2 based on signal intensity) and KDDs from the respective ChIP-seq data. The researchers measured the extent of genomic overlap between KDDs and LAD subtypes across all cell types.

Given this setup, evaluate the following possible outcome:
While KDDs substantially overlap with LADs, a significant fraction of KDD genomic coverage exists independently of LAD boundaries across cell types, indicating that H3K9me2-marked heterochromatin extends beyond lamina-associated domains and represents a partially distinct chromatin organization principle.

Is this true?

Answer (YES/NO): NO